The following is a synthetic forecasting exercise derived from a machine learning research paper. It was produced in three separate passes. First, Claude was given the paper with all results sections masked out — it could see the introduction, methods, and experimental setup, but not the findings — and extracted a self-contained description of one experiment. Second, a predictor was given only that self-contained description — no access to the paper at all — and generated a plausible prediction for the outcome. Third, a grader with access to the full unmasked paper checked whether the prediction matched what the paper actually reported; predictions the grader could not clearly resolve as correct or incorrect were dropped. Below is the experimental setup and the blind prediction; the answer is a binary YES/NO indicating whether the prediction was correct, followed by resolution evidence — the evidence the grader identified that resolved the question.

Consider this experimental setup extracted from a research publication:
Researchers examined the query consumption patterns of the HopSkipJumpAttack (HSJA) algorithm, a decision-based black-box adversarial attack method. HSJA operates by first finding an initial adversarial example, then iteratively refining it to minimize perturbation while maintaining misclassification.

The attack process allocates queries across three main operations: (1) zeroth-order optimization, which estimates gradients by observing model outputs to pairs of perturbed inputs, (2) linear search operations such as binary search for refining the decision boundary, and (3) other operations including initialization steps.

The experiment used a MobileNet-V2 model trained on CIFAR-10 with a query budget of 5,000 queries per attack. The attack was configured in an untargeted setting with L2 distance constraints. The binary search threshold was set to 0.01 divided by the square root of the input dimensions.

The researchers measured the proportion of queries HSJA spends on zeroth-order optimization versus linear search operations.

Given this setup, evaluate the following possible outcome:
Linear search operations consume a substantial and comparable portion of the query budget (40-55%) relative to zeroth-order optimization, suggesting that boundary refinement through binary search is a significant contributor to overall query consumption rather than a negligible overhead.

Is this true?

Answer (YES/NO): NO